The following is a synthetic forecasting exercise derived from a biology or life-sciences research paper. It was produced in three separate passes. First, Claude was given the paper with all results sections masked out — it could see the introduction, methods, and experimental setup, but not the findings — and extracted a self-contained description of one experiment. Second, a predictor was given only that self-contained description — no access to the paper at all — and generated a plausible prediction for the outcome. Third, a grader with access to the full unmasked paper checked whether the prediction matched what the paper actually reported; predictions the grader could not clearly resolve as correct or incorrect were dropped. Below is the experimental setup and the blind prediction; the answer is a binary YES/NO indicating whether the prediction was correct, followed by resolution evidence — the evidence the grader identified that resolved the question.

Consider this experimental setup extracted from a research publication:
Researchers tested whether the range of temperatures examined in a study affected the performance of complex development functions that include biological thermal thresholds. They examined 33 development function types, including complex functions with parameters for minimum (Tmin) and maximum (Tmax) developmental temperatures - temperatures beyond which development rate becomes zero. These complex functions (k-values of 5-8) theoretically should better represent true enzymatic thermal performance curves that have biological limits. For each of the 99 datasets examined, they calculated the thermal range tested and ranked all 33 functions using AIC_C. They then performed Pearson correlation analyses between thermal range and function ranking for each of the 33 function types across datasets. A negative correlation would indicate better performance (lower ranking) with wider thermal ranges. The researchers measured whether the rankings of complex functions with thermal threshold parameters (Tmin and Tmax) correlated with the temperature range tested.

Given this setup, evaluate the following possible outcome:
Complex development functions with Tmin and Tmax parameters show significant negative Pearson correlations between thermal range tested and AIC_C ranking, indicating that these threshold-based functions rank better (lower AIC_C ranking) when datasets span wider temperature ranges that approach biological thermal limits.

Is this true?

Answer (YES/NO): YES